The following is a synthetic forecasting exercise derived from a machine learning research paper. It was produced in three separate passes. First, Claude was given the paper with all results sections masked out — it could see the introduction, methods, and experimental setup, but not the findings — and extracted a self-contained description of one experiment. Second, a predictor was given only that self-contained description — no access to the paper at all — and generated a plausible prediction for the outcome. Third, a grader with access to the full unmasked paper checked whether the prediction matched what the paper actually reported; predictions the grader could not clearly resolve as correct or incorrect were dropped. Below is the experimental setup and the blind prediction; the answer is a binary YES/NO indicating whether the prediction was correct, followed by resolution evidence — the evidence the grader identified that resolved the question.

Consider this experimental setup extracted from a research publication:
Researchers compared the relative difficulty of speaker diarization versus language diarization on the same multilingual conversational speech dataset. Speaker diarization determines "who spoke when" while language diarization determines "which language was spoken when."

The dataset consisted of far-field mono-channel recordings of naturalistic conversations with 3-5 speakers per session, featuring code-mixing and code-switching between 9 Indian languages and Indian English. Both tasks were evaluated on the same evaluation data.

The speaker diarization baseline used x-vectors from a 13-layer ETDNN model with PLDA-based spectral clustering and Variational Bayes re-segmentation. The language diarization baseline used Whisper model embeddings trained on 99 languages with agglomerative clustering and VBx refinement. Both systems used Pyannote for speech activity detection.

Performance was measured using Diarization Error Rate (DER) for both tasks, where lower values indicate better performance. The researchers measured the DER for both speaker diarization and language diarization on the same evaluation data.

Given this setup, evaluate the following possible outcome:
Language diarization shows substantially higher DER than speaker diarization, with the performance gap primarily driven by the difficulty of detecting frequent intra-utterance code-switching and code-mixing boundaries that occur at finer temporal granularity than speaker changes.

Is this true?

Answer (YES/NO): NO